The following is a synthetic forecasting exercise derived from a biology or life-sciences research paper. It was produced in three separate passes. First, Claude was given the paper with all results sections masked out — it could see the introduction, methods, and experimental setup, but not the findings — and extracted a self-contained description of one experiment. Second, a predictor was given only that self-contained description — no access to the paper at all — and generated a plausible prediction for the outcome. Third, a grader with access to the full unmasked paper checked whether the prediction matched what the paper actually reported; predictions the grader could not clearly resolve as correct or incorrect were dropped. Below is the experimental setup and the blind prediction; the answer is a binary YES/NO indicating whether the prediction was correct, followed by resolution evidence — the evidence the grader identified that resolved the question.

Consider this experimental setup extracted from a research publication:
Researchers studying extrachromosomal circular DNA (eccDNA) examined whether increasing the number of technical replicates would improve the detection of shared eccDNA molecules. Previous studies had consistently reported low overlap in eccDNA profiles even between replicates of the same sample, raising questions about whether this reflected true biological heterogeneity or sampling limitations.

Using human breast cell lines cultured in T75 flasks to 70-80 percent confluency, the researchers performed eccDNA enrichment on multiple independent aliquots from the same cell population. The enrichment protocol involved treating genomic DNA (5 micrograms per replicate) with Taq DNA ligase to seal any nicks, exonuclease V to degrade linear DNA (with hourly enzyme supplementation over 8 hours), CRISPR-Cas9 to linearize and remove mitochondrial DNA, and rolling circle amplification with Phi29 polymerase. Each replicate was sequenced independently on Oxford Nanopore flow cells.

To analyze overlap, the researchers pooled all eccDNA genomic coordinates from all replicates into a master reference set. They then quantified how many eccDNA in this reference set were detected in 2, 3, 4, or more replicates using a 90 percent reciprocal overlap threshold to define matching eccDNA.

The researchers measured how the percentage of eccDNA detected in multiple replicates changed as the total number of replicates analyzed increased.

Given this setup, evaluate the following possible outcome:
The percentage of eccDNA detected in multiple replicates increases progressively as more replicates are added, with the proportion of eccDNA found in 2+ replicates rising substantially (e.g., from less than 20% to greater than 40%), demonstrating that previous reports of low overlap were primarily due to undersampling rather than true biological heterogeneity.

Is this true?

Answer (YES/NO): YES